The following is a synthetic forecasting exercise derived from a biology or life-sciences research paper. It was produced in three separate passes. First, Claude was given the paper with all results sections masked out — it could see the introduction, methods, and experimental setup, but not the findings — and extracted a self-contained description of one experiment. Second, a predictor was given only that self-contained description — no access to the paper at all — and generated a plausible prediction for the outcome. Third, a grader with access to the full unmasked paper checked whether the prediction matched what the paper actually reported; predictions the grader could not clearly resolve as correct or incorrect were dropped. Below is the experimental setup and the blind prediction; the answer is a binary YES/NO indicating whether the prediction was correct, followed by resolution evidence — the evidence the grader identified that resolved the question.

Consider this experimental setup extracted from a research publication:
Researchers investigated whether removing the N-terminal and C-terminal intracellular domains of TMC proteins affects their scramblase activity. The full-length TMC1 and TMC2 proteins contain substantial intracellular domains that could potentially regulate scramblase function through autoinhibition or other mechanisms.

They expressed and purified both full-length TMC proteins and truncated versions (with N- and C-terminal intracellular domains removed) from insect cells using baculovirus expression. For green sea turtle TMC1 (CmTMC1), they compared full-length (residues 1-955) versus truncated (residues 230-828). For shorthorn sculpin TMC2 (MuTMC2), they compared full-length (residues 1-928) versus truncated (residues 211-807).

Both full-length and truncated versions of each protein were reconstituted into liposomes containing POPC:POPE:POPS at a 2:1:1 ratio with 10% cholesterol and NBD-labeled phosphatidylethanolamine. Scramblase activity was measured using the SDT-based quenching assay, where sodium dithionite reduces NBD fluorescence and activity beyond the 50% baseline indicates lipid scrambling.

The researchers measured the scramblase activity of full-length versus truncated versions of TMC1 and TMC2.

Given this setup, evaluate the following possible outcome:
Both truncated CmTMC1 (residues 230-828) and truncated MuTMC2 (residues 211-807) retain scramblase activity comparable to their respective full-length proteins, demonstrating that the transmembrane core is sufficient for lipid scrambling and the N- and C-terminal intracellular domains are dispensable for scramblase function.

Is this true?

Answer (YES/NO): YES